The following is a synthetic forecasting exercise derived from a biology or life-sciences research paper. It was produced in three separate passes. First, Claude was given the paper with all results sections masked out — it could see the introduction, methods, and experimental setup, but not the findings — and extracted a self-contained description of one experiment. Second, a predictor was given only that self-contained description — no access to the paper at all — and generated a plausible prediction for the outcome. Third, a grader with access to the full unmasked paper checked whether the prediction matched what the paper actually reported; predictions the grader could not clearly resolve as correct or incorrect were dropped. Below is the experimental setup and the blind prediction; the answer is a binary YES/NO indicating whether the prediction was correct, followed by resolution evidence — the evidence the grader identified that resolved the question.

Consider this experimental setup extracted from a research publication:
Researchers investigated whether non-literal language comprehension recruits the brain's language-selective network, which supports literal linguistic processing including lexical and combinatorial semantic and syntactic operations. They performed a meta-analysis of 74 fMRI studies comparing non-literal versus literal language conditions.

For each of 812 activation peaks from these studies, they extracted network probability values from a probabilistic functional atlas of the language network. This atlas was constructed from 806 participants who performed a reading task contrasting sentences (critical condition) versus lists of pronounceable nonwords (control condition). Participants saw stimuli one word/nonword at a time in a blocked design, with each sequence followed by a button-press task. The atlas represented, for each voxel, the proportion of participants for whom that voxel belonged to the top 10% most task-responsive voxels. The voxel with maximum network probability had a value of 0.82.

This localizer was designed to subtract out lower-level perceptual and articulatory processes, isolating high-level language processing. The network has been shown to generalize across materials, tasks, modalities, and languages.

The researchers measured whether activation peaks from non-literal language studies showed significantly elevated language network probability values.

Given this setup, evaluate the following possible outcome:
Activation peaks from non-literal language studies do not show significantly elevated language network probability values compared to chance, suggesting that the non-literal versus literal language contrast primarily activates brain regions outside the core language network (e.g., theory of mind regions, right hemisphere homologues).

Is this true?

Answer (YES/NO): NO